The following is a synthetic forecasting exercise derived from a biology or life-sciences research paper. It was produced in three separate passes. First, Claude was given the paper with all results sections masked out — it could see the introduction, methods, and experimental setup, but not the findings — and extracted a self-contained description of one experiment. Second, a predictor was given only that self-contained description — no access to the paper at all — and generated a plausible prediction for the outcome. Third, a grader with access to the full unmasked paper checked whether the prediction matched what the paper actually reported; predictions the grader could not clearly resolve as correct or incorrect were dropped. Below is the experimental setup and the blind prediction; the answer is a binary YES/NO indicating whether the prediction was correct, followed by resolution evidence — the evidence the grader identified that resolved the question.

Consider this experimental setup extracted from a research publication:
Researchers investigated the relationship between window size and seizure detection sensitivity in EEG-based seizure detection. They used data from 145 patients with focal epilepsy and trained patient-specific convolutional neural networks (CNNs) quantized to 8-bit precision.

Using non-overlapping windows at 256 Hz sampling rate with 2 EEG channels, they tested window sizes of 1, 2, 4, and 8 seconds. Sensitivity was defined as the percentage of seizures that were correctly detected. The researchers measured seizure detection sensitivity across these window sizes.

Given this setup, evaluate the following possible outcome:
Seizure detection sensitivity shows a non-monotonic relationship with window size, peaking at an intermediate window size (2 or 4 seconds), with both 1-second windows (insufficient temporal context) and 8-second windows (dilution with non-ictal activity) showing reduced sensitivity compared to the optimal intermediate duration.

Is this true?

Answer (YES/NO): NO